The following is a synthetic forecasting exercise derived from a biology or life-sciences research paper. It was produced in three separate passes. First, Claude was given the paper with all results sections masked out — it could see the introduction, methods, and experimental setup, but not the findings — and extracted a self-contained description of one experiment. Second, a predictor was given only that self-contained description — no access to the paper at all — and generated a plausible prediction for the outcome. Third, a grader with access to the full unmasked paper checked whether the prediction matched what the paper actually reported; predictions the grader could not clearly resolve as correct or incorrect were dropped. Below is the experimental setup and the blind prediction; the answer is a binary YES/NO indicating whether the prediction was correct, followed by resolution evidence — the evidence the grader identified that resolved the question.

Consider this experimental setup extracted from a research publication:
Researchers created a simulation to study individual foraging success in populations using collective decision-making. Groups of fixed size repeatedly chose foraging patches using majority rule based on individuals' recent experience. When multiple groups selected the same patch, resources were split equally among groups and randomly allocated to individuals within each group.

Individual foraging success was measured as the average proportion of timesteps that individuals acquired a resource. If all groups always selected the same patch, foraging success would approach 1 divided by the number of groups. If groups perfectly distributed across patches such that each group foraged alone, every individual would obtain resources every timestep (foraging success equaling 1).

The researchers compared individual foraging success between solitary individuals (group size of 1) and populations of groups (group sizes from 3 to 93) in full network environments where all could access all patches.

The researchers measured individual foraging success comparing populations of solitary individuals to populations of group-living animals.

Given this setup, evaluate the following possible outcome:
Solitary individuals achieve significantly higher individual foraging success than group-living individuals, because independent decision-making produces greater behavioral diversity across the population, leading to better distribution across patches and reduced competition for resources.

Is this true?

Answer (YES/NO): NO